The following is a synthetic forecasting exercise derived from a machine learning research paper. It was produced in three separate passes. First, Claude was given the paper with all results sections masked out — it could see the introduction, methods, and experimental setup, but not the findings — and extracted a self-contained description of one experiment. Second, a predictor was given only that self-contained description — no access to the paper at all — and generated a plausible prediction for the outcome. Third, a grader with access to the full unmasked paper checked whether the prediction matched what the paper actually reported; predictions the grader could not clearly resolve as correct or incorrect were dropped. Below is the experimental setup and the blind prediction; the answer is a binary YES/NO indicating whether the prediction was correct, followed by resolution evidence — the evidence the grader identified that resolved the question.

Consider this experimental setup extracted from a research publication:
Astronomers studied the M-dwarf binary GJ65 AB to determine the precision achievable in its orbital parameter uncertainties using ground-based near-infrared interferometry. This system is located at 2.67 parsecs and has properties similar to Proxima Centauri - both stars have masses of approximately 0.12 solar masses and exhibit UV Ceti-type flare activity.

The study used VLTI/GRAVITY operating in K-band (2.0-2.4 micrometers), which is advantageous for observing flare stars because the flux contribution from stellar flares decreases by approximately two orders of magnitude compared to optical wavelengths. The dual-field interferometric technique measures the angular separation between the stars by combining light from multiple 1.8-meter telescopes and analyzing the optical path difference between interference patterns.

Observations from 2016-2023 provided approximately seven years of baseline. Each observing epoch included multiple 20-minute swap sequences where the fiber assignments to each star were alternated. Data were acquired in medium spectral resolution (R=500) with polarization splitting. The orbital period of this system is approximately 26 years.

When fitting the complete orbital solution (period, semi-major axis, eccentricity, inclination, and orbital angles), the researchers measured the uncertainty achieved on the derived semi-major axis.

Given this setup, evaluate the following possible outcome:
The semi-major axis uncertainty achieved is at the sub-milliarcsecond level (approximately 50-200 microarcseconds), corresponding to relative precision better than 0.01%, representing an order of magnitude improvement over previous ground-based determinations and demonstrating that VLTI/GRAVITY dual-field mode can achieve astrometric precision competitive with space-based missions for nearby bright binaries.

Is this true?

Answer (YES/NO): NO